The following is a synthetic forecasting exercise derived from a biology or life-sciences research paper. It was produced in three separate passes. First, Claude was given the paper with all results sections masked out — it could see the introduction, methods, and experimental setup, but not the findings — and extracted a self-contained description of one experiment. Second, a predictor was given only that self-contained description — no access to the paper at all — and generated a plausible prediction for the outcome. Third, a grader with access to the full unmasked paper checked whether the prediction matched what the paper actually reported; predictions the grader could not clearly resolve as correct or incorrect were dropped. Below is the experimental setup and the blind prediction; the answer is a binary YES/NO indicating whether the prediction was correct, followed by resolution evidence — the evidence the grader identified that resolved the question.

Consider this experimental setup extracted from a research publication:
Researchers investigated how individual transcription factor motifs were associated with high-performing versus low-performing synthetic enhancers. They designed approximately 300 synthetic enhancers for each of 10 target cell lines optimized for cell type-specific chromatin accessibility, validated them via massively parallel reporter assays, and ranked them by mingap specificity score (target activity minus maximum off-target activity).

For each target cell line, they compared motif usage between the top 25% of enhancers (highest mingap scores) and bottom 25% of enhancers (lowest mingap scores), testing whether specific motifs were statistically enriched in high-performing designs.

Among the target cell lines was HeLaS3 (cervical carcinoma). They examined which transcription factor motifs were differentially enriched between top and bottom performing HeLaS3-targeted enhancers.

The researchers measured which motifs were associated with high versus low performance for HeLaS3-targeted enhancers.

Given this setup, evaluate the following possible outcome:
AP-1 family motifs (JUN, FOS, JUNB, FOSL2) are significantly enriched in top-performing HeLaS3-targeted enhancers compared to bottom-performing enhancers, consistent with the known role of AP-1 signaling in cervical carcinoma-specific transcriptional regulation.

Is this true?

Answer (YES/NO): NO